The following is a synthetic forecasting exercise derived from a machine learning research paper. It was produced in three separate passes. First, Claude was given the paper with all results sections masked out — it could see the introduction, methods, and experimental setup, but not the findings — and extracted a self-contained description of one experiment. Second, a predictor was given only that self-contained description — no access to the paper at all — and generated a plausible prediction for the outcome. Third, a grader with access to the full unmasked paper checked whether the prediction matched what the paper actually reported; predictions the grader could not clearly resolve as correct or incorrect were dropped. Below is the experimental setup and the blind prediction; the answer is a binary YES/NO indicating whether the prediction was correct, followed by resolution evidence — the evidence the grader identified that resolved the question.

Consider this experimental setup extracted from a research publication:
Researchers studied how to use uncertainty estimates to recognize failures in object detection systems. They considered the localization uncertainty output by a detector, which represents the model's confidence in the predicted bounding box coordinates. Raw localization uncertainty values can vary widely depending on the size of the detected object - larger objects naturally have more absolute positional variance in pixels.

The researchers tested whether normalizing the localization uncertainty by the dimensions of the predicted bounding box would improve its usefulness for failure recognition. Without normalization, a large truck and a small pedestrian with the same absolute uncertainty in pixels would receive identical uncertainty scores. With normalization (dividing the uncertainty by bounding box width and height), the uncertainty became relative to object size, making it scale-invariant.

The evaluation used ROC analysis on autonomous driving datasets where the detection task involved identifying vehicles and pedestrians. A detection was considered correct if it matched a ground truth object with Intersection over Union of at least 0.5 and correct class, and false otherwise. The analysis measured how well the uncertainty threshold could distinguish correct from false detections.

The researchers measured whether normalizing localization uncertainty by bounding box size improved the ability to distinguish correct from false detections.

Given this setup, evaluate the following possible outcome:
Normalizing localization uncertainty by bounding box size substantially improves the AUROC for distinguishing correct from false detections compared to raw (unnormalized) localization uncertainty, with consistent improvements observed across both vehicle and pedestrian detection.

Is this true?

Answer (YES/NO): NO